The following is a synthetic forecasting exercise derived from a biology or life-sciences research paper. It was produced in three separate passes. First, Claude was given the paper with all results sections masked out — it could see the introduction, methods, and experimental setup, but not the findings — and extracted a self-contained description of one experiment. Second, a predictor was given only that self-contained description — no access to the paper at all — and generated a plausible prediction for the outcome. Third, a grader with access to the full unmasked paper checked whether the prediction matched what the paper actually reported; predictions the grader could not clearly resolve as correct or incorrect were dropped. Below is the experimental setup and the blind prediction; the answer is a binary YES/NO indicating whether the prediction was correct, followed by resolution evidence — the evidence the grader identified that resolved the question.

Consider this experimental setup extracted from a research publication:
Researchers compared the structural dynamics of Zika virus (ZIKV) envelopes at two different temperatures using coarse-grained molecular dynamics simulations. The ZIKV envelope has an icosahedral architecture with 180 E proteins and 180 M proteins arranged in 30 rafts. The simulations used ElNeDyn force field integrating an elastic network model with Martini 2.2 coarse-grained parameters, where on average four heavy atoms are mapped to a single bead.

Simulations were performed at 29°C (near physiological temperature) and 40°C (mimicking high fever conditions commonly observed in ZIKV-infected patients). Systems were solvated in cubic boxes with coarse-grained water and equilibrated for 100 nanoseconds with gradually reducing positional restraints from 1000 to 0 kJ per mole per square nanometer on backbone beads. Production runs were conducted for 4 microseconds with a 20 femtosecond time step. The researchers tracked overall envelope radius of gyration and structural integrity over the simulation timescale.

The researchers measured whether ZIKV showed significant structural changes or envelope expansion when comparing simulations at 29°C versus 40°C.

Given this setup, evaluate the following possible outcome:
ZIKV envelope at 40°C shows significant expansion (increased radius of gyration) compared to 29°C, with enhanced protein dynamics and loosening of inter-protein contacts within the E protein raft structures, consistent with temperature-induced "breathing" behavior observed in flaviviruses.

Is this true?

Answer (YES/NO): NO